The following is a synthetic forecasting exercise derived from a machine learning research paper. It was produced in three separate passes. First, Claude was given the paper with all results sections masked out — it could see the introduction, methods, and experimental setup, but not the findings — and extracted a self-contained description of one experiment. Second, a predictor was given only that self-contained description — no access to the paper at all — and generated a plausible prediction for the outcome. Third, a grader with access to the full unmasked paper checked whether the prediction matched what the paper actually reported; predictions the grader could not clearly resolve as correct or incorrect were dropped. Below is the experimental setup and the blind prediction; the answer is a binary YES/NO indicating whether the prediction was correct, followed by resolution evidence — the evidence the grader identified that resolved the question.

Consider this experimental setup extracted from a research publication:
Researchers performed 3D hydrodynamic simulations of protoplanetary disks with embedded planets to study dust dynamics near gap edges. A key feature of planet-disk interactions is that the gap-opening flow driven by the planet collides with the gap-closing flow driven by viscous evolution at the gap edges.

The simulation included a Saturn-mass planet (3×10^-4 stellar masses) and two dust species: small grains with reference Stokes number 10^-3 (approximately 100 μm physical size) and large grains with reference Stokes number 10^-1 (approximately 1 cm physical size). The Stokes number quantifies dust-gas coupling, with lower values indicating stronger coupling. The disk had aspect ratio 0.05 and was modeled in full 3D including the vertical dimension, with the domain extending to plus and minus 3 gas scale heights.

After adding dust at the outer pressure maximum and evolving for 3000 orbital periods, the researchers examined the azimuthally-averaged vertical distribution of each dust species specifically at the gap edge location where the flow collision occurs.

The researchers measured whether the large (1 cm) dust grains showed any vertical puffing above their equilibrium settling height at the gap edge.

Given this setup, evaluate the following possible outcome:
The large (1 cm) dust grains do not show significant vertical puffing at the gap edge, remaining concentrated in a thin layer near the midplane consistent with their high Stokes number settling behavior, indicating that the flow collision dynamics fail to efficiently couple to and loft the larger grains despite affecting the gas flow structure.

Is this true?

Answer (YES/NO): YES